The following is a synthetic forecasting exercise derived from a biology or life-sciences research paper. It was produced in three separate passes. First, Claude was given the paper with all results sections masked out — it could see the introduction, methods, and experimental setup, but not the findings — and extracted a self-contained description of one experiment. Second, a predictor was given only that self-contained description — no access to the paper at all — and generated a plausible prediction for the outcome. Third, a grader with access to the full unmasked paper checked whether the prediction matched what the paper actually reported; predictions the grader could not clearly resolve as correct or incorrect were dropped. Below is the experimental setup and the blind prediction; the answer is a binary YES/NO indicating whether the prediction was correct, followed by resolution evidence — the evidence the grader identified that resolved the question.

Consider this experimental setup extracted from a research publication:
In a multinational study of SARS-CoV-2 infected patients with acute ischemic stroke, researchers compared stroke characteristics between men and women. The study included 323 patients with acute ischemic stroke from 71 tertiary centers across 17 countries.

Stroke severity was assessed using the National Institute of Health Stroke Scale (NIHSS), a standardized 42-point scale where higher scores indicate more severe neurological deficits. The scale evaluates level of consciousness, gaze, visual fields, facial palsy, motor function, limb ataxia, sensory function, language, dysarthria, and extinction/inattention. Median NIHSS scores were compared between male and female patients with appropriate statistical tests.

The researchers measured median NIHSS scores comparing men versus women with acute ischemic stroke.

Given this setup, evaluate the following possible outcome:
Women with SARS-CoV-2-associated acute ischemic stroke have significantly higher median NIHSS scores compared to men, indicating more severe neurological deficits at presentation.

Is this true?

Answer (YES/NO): YES